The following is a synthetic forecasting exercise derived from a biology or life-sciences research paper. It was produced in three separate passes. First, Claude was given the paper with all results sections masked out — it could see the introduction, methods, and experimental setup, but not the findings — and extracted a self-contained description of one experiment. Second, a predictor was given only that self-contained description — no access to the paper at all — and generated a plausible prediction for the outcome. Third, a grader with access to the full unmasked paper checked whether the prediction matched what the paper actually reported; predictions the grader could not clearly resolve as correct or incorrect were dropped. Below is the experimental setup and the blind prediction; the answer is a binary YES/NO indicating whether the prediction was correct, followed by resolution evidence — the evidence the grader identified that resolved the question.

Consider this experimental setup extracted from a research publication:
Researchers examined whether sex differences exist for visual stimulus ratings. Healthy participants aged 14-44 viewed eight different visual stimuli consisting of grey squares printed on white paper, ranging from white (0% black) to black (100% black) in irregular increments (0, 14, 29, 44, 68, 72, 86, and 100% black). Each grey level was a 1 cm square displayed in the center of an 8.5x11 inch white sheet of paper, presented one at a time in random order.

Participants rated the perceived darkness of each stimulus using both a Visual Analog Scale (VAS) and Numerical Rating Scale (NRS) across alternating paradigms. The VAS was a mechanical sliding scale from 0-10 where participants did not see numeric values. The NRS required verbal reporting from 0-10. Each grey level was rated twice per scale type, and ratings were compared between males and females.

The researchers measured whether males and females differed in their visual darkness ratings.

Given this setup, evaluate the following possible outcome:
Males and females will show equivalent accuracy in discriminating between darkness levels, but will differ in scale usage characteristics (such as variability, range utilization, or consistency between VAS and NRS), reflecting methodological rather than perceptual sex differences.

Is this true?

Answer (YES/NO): NO